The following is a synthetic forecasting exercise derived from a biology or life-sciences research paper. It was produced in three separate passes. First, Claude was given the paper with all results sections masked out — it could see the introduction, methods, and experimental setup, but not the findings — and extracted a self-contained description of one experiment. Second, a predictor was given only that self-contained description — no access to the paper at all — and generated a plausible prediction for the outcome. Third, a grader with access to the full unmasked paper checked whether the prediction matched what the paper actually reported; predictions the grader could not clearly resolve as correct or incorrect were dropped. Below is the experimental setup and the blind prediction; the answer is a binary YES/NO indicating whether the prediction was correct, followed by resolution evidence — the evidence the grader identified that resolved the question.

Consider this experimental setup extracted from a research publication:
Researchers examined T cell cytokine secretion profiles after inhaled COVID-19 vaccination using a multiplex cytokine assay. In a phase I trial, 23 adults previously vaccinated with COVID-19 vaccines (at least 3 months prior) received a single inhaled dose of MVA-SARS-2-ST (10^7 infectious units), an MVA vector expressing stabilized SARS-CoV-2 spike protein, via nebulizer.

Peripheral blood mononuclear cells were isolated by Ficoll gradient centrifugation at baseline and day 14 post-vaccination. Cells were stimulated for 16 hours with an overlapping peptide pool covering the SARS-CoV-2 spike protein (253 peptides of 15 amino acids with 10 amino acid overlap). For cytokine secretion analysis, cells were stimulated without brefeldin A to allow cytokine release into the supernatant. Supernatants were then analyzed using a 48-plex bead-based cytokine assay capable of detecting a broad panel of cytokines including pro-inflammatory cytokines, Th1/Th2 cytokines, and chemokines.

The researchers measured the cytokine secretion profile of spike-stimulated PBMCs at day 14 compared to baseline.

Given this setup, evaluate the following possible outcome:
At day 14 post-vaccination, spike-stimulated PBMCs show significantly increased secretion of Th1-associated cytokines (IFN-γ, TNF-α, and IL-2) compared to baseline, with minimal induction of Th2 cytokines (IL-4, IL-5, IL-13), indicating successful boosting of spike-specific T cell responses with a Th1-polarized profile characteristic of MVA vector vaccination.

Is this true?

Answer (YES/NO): NO